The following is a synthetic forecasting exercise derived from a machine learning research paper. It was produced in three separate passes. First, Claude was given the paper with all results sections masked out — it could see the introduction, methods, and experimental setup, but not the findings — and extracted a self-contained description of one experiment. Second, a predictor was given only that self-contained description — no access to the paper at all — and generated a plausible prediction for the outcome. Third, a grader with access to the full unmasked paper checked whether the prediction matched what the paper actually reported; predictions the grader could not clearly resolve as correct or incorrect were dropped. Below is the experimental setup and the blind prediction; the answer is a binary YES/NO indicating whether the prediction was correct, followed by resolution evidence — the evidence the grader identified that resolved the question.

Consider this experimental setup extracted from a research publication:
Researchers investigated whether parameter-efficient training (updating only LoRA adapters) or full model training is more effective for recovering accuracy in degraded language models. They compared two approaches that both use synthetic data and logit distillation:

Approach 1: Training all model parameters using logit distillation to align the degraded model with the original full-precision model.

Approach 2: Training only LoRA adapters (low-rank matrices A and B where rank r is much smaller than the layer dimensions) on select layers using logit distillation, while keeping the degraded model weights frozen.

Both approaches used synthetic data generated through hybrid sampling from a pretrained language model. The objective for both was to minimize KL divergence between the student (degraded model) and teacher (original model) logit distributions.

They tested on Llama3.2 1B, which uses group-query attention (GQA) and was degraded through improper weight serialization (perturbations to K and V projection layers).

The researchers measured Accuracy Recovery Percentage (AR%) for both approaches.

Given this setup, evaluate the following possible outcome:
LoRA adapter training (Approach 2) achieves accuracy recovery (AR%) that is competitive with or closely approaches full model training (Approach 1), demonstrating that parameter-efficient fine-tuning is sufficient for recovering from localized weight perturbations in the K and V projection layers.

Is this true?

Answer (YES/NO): NO